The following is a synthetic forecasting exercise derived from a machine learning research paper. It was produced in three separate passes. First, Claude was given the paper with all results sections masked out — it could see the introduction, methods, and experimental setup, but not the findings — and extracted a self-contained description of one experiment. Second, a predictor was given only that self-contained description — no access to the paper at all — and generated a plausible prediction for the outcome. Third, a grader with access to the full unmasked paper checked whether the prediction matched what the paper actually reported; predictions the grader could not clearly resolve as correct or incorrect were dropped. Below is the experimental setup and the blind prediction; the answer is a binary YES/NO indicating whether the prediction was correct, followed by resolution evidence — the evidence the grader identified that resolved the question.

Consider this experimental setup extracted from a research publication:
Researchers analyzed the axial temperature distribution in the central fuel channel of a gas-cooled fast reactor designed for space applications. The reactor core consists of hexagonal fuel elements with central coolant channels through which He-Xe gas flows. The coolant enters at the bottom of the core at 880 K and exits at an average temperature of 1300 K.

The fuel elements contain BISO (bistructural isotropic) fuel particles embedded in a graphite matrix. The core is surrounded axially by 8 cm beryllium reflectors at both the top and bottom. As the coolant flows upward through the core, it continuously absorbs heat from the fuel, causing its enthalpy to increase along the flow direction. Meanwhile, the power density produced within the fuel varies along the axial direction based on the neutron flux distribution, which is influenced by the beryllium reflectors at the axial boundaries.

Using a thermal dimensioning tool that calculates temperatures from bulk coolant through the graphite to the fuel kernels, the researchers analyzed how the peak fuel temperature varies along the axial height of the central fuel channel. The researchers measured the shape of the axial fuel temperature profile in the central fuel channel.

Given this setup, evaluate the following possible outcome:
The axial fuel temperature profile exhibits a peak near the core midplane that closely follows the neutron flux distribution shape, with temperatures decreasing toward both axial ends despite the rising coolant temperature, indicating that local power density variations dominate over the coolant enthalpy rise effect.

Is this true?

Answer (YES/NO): NO